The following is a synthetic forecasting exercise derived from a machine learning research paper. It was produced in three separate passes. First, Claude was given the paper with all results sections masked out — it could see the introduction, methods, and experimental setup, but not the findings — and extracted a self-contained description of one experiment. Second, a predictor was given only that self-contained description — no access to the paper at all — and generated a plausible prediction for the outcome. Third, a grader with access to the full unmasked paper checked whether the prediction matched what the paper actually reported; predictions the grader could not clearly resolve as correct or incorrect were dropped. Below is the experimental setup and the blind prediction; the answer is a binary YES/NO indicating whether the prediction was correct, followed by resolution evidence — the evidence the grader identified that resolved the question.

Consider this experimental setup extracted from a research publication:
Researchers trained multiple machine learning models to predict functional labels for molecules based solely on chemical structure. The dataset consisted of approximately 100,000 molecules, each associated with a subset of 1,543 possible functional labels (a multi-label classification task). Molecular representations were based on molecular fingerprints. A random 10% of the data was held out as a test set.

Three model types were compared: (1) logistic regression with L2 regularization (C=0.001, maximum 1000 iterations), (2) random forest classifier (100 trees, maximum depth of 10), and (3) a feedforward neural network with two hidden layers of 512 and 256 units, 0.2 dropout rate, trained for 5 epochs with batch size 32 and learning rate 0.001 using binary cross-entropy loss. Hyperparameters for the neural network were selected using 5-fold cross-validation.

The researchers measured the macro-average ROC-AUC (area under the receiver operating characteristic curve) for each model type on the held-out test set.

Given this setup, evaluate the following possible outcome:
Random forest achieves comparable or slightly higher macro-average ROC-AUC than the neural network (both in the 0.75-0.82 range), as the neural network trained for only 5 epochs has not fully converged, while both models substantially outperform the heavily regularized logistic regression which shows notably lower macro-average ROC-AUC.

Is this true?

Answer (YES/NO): NO